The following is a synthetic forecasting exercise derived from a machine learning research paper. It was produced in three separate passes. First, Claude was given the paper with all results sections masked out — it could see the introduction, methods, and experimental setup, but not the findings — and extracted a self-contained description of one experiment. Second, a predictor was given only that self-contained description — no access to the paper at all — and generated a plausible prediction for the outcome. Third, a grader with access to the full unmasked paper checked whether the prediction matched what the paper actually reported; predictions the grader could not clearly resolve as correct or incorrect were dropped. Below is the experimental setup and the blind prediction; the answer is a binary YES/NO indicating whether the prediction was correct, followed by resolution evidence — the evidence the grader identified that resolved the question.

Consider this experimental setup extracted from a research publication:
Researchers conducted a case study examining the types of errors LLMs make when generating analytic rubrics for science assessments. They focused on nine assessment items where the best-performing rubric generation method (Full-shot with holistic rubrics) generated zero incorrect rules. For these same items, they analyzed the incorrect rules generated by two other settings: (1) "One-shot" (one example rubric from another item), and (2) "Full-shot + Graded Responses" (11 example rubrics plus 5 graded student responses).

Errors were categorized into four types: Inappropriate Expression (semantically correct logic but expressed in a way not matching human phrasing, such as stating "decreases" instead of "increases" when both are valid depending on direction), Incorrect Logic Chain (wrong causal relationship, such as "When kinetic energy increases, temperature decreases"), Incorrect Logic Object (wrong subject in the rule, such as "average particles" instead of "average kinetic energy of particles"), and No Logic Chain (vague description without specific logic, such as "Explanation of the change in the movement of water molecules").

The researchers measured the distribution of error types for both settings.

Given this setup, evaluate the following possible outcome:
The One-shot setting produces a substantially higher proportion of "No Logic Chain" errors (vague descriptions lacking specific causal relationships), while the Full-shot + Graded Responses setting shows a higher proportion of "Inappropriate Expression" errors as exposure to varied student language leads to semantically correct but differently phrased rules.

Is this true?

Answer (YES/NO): NO